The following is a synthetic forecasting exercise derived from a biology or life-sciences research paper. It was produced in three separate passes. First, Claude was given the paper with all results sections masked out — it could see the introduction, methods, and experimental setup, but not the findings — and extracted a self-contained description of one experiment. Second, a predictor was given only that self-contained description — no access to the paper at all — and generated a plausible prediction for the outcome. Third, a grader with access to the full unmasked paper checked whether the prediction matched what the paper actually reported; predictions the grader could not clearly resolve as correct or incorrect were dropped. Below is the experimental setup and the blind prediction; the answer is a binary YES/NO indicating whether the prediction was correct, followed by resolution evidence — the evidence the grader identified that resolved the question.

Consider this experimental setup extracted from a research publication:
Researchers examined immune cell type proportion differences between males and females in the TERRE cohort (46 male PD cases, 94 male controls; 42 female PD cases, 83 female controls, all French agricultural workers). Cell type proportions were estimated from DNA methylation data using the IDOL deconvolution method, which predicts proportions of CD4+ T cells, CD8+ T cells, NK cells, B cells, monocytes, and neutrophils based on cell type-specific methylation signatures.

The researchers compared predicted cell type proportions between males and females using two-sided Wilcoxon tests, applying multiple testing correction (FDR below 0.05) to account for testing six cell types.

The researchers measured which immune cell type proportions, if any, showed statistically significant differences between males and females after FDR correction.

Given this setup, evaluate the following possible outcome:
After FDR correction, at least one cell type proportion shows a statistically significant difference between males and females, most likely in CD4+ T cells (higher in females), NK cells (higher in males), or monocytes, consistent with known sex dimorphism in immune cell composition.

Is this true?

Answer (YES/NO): NO